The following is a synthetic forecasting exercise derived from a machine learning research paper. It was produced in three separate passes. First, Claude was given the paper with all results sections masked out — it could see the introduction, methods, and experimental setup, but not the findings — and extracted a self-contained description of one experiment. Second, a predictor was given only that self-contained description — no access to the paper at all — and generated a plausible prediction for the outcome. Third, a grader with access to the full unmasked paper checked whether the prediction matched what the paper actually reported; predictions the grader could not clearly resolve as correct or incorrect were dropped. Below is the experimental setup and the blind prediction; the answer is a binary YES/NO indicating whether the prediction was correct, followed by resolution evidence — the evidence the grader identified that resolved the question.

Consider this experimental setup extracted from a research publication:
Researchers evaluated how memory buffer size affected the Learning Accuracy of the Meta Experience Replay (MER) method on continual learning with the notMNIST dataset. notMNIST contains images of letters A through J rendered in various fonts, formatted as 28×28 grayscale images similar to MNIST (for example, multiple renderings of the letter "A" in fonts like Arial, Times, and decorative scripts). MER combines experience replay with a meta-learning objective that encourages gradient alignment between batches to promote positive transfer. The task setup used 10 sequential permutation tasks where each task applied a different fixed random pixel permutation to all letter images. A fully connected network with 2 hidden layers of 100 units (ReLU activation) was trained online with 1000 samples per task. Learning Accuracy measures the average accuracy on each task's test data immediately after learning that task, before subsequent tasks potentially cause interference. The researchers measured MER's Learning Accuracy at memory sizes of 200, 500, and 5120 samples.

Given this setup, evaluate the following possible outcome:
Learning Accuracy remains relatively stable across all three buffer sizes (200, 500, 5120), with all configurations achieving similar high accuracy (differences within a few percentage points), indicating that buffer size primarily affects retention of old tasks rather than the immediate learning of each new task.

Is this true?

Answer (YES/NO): YES